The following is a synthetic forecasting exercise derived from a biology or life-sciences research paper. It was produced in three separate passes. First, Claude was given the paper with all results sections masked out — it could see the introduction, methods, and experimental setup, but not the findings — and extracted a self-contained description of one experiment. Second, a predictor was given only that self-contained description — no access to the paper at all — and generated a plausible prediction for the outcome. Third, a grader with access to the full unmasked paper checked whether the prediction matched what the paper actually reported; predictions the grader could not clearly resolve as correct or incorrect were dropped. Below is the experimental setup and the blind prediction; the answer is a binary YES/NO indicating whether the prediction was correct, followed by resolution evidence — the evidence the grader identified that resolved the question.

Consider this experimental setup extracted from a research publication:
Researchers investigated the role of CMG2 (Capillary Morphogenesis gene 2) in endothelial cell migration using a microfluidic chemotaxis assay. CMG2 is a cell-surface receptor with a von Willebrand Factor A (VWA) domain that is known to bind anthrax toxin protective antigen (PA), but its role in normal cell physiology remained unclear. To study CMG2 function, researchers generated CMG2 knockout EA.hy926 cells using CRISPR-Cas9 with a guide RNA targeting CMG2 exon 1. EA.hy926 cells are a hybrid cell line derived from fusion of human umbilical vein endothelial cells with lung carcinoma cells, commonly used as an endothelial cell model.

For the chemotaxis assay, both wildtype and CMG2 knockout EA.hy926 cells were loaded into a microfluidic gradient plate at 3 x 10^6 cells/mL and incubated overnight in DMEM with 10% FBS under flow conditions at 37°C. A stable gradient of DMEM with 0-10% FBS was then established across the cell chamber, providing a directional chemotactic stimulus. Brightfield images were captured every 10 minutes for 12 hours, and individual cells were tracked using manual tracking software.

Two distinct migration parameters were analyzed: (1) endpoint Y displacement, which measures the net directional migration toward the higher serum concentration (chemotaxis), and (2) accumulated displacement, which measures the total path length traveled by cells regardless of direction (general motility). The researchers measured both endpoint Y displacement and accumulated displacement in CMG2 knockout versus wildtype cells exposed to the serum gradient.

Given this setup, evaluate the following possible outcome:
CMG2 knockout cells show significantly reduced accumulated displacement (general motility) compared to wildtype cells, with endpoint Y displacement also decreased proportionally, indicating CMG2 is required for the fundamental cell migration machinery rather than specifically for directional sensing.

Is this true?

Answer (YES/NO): NO